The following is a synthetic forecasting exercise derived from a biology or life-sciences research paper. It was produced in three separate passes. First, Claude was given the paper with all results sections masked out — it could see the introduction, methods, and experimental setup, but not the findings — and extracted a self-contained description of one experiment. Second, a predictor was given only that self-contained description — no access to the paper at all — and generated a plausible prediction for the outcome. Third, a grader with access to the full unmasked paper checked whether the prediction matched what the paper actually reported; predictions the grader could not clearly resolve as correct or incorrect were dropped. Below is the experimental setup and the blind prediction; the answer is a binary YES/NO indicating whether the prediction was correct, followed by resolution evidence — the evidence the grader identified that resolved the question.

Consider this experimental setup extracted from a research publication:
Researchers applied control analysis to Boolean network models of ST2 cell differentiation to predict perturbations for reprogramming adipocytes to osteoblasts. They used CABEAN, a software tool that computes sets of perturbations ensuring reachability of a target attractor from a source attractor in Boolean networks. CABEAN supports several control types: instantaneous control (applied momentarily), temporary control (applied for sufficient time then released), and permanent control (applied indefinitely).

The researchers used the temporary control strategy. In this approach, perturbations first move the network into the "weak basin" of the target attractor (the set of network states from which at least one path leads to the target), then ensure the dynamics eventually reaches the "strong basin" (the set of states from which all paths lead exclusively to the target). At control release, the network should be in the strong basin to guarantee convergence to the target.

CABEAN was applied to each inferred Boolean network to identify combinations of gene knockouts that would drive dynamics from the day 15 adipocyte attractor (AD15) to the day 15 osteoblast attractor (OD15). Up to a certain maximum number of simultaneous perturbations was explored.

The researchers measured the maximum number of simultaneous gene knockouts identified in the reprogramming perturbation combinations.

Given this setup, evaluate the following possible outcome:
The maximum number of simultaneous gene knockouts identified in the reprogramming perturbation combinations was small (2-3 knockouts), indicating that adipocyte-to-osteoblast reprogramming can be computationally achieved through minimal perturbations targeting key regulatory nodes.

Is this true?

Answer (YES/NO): NO